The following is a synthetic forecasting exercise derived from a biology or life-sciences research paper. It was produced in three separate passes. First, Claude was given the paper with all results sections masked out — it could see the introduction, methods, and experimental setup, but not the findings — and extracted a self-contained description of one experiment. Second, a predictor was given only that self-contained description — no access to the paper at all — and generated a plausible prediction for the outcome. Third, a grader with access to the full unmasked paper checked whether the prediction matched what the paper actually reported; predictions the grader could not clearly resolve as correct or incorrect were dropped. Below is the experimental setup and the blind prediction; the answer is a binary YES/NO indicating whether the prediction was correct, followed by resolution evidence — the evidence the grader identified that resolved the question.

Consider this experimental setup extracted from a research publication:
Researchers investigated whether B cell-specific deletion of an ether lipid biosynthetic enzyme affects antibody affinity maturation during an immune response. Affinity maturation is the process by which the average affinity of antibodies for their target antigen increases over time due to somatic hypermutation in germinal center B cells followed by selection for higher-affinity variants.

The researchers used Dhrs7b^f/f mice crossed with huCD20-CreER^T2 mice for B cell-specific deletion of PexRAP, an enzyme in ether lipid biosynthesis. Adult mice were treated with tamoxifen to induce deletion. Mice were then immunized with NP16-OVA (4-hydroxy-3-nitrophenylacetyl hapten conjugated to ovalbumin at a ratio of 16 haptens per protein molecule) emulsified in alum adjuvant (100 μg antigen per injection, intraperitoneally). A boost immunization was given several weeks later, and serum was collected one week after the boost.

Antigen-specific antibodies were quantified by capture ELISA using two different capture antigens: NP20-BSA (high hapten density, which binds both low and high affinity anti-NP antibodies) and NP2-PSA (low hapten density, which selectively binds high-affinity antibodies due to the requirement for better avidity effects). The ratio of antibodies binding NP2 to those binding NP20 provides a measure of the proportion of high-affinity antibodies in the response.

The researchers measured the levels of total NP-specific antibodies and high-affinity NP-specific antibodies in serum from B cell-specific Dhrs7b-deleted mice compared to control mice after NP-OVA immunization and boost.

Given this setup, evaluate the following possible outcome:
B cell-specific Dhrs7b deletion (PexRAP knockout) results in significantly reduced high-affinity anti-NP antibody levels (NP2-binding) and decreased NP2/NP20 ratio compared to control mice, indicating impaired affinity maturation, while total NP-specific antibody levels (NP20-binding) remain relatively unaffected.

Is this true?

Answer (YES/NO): NO